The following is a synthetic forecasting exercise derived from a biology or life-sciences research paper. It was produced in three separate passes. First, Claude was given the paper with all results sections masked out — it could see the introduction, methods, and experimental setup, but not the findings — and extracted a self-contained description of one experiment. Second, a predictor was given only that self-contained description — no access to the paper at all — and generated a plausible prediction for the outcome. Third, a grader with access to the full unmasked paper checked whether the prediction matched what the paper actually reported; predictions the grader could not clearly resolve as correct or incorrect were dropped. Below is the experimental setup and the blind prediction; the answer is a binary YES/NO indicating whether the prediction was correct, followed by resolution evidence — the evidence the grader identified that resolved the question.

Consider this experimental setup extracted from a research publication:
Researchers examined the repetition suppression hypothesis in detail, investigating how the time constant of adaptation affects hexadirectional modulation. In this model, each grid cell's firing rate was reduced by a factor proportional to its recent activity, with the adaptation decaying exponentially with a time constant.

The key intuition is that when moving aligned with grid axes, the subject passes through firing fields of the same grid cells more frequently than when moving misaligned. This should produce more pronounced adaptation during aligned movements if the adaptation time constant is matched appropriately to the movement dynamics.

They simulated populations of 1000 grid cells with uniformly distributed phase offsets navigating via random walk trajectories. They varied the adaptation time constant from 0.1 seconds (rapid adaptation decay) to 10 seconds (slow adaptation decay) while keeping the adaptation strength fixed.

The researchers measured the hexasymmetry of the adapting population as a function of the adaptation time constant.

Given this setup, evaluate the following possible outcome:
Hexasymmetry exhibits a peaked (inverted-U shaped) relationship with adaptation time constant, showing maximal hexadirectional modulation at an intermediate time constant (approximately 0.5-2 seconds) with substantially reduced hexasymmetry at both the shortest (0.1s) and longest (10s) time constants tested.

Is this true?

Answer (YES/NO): NO